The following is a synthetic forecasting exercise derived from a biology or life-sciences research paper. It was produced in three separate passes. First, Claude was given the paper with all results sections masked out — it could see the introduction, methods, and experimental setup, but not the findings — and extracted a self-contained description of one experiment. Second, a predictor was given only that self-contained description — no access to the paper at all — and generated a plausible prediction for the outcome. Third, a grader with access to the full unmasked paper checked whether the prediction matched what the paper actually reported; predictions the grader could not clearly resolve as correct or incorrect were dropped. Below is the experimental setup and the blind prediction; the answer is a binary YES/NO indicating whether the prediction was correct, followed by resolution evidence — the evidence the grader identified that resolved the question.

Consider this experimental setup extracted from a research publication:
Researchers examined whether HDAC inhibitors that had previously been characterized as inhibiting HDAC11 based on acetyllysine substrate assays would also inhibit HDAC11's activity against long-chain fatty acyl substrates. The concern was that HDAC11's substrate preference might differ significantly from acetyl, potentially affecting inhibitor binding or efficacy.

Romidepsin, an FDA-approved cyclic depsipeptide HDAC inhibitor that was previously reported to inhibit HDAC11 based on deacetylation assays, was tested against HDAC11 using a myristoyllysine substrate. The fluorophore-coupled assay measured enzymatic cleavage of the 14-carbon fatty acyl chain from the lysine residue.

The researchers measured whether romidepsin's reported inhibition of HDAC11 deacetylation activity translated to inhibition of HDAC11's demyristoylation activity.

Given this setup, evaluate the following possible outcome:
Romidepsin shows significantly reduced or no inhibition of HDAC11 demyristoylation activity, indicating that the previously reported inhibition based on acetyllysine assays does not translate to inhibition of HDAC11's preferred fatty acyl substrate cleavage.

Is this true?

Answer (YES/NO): YES